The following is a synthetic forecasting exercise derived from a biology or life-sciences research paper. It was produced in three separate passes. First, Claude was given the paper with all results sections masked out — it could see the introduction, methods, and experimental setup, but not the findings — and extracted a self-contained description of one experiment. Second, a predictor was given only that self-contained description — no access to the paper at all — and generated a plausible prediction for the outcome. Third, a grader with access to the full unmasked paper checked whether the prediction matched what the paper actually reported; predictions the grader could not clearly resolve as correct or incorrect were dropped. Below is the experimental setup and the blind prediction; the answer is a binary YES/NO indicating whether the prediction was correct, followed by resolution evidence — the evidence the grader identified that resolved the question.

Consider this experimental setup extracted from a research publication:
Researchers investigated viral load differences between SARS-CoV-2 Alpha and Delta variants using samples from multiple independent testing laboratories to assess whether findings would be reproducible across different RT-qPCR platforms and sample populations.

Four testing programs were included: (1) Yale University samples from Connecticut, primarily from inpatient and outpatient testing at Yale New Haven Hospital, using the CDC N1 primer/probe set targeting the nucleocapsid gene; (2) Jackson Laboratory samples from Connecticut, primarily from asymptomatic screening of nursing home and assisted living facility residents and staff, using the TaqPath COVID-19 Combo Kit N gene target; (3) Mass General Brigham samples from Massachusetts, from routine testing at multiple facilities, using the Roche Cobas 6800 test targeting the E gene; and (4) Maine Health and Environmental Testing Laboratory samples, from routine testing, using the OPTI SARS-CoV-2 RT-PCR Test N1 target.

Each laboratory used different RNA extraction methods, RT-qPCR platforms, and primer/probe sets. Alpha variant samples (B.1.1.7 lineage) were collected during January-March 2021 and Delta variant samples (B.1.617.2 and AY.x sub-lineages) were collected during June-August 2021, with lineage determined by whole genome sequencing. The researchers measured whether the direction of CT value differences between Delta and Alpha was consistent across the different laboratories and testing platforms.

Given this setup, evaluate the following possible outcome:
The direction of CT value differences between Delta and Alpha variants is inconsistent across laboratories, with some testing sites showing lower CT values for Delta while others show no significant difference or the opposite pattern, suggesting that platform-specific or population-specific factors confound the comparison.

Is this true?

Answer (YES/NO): NO